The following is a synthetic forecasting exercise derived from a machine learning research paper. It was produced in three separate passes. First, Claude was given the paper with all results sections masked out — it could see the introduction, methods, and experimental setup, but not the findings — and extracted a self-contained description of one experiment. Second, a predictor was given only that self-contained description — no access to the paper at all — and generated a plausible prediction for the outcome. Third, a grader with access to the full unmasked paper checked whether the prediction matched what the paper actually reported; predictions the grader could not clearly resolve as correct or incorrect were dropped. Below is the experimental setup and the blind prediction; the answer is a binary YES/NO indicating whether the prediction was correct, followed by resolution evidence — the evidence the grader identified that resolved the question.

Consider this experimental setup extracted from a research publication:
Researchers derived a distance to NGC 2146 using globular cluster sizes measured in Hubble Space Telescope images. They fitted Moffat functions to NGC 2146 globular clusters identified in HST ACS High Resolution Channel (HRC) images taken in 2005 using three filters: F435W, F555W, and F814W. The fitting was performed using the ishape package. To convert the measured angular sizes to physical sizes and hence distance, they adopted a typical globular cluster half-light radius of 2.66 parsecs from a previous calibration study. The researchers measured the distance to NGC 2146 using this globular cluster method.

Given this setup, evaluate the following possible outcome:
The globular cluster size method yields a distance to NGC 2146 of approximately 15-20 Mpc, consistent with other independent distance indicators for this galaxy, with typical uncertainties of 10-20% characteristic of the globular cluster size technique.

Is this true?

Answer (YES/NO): NO